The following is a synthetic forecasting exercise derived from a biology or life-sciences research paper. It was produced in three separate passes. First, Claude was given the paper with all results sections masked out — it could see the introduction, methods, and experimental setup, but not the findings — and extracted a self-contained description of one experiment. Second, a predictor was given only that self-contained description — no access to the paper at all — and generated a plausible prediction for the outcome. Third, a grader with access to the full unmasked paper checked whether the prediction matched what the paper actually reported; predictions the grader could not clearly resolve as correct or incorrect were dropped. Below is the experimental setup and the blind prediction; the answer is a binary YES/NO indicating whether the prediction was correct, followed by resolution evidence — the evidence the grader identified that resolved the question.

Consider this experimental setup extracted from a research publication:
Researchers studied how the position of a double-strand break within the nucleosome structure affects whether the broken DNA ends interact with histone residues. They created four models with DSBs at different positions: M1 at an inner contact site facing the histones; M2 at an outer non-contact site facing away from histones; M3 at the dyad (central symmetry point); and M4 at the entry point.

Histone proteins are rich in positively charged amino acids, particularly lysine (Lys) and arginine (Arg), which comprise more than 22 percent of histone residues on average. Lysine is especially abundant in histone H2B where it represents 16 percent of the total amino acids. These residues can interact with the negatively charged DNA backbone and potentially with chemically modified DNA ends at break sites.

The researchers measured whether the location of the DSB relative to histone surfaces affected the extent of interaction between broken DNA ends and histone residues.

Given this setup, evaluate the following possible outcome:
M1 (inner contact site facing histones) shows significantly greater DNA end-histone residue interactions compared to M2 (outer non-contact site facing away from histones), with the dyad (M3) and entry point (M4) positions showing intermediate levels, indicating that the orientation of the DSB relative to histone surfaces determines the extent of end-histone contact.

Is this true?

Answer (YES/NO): NO